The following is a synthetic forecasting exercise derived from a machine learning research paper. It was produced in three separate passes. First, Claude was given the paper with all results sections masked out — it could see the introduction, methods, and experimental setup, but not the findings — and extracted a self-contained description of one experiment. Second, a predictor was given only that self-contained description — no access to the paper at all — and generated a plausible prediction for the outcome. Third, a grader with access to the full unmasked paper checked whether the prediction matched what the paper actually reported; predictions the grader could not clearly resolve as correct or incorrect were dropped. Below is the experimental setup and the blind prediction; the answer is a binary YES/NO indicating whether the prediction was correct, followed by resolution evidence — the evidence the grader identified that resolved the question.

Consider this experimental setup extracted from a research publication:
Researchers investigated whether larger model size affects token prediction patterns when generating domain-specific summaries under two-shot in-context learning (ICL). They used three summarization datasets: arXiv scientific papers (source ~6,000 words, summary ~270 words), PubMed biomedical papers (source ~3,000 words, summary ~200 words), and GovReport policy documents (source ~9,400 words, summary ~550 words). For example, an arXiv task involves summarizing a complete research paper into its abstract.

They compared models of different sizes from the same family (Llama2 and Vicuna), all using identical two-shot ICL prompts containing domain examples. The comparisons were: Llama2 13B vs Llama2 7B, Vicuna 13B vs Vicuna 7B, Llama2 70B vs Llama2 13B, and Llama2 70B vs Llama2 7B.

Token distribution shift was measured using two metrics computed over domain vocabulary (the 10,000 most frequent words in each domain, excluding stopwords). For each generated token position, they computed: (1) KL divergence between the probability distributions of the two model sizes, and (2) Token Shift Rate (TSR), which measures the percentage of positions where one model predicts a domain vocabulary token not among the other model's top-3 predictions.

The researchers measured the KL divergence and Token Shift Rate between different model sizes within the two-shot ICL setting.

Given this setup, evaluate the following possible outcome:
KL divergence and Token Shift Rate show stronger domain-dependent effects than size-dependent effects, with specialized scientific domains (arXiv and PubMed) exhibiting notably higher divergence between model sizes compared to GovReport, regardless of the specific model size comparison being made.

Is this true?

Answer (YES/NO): NO